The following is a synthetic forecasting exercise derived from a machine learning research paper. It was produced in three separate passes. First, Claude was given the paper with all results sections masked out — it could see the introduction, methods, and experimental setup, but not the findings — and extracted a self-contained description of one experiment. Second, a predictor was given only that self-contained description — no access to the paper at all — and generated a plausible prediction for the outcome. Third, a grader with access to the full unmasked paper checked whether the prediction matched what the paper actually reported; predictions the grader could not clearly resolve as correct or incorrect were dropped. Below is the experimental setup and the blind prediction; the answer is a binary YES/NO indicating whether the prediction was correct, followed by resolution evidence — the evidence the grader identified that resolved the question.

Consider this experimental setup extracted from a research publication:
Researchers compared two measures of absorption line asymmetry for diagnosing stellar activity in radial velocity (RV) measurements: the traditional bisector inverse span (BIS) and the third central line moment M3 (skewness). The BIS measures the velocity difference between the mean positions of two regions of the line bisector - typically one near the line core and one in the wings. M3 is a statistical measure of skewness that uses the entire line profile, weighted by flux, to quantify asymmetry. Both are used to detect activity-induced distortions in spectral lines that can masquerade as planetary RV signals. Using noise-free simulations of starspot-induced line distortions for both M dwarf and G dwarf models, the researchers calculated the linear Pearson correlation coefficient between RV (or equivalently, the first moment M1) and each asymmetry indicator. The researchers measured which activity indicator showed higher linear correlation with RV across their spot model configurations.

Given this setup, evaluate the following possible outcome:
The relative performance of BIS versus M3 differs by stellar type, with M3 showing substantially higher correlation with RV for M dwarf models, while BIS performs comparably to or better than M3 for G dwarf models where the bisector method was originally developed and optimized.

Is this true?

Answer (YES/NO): NO